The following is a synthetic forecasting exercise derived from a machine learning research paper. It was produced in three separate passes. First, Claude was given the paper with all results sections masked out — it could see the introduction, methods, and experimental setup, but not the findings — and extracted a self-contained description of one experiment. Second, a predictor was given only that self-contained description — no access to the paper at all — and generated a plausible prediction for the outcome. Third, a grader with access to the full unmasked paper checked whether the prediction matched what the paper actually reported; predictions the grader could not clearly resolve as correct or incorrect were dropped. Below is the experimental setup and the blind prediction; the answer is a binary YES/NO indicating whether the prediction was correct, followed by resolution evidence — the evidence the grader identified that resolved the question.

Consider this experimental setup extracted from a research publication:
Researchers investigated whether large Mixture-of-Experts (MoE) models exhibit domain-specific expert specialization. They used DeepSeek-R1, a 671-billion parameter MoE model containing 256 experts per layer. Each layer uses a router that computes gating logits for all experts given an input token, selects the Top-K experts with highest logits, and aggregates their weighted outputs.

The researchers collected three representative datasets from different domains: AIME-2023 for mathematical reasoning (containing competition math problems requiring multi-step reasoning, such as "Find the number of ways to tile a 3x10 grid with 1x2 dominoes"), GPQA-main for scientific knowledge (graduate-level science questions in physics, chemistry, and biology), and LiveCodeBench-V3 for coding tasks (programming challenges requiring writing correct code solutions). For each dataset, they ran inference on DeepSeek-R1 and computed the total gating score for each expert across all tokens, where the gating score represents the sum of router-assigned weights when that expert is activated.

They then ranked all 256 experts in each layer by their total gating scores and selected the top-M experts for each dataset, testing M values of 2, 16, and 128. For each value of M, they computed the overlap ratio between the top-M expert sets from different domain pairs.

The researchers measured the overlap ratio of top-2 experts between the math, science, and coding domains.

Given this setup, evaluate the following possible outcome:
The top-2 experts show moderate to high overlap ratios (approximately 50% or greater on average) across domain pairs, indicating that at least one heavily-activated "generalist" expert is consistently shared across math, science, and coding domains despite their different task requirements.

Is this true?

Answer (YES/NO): NO